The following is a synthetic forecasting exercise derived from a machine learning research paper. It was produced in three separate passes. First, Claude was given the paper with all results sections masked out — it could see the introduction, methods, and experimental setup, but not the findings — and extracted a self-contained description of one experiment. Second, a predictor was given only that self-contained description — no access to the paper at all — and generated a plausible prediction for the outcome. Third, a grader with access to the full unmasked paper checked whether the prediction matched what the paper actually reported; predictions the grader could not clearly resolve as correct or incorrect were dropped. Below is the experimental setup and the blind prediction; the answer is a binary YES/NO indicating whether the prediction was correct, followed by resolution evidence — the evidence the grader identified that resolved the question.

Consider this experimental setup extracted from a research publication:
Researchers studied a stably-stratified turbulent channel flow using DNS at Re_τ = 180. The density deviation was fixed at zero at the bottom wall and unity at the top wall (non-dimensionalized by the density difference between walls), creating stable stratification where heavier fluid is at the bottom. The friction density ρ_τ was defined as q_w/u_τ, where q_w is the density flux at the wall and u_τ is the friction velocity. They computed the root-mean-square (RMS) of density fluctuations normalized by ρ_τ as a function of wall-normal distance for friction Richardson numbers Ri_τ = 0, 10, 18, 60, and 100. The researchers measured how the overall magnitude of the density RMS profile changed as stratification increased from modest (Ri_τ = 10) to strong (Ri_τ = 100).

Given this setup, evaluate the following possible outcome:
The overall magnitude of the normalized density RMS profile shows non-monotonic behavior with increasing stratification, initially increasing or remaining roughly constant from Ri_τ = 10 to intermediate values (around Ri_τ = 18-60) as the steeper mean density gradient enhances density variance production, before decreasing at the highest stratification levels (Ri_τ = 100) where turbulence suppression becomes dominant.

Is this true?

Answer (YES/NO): NO